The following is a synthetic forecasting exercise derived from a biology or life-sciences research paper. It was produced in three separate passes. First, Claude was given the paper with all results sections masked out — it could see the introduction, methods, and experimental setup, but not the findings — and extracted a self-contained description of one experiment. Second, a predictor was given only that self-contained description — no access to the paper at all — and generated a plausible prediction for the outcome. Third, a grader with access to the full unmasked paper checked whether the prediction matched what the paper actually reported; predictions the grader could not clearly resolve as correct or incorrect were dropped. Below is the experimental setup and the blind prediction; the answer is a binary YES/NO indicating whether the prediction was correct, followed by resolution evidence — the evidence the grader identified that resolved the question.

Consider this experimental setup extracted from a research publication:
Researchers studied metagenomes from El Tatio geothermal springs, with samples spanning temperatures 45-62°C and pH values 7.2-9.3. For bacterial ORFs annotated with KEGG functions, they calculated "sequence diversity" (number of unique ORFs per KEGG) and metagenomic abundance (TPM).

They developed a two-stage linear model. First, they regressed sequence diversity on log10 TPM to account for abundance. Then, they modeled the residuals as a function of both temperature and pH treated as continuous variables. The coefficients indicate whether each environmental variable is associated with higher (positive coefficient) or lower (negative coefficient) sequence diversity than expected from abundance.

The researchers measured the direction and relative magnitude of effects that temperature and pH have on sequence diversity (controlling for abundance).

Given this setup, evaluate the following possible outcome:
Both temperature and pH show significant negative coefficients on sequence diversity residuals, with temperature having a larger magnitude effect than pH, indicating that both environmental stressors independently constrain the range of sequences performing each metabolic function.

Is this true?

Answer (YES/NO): NO